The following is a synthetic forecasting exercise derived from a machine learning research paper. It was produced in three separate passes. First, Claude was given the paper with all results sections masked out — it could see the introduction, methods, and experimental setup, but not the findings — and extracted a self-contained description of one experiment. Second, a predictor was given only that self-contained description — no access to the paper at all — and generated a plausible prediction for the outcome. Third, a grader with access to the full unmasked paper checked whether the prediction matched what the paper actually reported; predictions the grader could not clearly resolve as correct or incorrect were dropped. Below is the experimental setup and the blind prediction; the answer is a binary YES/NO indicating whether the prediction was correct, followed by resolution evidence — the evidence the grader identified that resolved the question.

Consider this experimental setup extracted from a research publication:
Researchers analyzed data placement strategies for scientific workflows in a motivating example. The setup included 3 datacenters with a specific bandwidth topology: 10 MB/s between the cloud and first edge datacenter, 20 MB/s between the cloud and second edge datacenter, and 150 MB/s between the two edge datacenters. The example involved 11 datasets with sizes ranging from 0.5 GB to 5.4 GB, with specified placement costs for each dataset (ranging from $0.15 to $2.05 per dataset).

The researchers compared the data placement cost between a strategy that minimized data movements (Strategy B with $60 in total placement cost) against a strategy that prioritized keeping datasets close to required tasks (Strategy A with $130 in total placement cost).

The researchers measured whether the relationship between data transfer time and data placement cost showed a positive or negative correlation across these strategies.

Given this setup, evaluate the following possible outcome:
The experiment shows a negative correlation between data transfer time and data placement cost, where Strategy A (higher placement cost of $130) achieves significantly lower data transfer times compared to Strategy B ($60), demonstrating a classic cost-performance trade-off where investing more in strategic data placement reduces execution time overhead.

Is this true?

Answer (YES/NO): NO